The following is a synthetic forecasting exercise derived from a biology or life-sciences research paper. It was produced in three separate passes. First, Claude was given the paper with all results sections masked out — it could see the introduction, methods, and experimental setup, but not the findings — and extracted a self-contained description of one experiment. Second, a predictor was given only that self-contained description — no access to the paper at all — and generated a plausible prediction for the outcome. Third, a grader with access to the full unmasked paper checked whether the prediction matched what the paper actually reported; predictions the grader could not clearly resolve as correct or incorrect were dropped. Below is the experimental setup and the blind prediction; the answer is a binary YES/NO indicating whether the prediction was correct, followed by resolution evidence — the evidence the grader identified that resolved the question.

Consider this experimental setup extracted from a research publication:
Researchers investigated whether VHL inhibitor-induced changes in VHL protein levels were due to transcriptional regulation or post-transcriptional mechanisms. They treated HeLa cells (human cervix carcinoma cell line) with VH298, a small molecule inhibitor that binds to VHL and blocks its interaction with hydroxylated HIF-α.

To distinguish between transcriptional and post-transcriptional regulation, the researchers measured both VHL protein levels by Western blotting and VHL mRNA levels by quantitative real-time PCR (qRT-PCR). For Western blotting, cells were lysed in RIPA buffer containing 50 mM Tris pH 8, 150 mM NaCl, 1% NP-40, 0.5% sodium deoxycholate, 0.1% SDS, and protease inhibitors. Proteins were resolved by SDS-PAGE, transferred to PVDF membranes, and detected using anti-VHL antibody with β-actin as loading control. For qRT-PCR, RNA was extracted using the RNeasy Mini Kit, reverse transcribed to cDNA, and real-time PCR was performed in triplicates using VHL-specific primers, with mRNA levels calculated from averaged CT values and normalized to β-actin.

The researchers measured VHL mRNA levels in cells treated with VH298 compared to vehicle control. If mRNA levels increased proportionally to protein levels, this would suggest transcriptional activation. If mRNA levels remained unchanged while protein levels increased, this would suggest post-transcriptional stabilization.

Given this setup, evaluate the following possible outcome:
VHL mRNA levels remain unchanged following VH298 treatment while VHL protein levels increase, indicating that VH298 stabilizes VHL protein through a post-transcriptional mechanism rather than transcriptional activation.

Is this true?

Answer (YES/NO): YES